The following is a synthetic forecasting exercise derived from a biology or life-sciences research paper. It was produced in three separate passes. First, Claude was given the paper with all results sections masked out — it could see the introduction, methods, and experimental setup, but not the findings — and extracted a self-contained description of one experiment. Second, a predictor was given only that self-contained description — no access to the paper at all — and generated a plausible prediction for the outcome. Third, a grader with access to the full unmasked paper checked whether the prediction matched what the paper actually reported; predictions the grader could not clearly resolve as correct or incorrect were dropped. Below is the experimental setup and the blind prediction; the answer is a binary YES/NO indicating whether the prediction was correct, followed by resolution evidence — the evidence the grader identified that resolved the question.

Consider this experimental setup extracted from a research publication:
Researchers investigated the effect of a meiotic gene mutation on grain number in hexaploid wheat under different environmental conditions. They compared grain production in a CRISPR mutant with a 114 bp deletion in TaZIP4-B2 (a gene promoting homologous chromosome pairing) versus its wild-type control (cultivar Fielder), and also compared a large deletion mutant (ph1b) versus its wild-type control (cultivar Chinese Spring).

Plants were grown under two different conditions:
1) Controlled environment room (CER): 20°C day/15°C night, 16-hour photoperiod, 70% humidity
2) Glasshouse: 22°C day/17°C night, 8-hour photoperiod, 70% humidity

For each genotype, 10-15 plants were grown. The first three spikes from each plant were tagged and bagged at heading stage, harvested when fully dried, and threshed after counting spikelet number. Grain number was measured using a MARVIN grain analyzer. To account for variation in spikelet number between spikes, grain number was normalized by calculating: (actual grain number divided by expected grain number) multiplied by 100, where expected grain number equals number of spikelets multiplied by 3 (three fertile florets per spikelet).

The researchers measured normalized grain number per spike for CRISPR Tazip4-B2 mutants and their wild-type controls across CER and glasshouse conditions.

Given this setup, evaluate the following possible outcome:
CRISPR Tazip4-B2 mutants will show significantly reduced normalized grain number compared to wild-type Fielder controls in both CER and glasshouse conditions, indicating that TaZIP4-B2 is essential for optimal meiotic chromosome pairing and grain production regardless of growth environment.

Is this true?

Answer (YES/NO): YES